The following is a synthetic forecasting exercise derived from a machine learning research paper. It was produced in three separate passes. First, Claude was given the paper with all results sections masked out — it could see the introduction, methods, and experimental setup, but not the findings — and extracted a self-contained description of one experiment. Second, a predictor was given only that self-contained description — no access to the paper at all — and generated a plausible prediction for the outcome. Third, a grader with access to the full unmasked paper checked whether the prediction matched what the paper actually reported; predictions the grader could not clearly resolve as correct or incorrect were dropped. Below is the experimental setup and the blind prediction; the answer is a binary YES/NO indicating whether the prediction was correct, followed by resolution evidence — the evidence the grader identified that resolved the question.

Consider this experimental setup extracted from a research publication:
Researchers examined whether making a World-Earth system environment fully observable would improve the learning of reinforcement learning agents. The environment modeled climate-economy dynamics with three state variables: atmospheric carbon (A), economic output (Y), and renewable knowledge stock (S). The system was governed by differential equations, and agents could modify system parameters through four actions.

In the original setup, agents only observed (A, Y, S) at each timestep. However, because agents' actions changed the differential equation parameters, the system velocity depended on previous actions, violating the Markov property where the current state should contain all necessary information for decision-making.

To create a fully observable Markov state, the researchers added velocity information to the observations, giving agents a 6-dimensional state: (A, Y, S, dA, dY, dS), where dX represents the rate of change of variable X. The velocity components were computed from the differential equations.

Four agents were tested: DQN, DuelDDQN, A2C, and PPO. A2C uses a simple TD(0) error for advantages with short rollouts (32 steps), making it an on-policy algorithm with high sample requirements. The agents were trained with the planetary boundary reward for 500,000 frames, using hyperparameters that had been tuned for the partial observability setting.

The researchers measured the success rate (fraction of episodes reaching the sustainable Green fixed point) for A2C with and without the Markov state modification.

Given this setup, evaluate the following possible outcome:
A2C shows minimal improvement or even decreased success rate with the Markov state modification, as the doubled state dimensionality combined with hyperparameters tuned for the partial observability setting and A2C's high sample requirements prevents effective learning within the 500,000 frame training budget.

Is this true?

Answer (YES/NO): NO